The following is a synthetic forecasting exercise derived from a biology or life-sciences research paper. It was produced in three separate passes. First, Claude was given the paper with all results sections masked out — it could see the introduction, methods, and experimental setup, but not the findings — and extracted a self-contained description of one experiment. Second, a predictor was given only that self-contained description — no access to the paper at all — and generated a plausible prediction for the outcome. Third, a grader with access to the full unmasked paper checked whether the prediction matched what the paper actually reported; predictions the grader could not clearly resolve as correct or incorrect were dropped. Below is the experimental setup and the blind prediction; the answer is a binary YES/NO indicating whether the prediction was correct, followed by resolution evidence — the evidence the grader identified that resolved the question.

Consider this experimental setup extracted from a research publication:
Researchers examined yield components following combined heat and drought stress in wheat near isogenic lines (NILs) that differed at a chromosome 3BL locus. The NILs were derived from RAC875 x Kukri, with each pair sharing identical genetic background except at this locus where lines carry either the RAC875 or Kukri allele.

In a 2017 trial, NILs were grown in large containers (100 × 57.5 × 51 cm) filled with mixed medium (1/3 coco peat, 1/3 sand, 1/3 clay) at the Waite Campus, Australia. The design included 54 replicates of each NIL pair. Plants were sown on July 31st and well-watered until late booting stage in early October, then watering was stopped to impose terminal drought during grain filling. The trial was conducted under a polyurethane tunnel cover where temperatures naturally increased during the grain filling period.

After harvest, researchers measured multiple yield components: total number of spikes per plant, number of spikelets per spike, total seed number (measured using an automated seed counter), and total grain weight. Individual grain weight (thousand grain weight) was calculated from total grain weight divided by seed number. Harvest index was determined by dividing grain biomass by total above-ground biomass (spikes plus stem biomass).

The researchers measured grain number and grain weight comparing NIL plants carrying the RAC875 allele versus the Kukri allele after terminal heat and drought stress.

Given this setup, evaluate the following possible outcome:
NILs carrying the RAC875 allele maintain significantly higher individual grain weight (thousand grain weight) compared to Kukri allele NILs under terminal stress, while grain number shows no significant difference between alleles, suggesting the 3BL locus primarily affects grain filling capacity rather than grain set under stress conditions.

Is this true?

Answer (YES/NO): NO